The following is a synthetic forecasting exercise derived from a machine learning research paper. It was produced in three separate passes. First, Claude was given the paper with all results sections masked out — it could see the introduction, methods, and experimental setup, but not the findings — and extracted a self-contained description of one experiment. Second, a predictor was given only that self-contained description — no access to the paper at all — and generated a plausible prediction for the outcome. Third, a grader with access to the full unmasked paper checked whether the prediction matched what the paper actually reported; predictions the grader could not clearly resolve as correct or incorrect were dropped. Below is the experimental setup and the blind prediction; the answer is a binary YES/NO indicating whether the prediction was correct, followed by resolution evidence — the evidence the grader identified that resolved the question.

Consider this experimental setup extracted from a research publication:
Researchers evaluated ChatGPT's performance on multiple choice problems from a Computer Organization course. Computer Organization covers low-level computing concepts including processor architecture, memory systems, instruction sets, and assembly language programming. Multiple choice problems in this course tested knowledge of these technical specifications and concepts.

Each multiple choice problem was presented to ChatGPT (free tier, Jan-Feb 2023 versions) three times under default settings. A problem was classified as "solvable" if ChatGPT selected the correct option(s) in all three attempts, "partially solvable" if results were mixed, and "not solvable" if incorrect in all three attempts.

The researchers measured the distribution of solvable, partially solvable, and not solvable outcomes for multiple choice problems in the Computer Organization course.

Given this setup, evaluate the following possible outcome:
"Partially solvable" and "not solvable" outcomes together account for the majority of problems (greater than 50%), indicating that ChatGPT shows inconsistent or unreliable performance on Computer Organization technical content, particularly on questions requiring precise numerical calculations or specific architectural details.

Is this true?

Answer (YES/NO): YES